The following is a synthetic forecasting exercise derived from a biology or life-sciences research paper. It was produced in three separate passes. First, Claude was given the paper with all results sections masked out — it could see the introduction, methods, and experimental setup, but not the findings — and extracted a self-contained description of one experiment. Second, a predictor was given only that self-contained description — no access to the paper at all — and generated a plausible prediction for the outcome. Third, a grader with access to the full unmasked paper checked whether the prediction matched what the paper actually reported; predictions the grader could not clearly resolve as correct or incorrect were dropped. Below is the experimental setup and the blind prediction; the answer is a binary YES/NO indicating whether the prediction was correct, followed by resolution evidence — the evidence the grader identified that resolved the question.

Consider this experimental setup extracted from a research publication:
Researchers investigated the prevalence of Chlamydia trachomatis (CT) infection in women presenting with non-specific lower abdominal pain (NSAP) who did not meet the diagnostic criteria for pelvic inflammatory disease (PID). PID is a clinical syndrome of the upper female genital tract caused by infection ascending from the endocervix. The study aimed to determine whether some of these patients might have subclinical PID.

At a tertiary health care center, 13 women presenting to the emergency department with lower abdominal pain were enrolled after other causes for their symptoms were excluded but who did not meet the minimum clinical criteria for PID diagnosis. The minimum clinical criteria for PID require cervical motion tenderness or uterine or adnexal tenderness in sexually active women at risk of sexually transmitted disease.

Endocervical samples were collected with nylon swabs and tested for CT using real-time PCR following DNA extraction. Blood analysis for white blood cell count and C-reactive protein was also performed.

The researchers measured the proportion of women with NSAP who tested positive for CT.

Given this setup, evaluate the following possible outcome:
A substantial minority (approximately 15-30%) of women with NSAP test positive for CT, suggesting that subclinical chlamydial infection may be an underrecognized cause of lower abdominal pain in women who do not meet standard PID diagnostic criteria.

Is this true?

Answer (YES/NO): NO